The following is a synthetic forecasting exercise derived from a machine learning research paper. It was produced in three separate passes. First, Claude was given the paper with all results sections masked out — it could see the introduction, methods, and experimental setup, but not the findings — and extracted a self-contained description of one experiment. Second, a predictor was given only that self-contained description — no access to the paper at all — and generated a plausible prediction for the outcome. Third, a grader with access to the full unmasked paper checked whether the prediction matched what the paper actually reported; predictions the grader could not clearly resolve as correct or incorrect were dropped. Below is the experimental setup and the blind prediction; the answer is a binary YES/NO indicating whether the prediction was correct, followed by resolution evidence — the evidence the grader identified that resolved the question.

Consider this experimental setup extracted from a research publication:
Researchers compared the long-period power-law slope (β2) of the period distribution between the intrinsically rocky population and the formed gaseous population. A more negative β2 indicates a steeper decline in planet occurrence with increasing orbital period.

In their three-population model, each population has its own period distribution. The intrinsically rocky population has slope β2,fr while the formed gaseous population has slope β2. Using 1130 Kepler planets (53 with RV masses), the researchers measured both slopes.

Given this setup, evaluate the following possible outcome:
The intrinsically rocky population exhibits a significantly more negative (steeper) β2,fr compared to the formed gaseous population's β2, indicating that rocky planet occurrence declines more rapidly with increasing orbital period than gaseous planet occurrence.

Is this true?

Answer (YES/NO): YES